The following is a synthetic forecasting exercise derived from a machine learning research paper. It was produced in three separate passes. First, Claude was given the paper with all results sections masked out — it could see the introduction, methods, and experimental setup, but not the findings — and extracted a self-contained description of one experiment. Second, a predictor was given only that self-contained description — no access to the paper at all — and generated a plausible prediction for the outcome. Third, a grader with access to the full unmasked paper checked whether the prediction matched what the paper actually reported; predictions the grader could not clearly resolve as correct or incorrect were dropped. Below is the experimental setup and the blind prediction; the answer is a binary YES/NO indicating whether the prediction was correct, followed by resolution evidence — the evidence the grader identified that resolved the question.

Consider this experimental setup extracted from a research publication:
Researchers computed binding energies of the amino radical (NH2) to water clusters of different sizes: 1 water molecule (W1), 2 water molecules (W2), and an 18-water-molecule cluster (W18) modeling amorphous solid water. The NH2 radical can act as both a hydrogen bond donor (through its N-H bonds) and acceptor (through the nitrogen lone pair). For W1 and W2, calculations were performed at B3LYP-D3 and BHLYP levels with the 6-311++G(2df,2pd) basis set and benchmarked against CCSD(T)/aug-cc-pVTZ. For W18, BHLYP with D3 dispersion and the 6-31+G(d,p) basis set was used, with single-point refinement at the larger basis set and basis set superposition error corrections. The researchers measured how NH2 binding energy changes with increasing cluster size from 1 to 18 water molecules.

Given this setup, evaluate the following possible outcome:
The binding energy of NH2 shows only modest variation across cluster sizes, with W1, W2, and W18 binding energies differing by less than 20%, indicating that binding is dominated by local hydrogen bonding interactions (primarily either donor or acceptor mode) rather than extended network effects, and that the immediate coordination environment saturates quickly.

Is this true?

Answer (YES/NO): NO